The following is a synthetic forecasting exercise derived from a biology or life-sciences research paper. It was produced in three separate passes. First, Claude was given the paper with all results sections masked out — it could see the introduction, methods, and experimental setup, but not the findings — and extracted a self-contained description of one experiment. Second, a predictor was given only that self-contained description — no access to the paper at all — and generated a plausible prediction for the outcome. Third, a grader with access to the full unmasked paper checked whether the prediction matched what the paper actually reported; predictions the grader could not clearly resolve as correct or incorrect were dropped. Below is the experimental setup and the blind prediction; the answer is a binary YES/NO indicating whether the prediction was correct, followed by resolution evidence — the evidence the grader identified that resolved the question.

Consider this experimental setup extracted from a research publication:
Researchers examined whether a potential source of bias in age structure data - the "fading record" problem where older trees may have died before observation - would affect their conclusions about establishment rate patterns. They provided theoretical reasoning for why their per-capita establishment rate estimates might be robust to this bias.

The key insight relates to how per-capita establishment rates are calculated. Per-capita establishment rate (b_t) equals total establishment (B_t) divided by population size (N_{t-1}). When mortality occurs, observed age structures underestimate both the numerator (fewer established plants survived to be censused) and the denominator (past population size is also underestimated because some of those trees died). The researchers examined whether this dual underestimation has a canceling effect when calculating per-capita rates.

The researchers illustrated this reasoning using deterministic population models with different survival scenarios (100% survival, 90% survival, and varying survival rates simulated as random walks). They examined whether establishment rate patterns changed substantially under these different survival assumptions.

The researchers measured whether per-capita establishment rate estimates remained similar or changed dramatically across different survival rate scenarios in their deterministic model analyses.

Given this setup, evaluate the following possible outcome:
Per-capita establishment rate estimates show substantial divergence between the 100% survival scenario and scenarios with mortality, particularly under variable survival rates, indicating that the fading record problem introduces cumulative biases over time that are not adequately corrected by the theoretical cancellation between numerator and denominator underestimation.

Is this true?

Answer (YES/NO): NO